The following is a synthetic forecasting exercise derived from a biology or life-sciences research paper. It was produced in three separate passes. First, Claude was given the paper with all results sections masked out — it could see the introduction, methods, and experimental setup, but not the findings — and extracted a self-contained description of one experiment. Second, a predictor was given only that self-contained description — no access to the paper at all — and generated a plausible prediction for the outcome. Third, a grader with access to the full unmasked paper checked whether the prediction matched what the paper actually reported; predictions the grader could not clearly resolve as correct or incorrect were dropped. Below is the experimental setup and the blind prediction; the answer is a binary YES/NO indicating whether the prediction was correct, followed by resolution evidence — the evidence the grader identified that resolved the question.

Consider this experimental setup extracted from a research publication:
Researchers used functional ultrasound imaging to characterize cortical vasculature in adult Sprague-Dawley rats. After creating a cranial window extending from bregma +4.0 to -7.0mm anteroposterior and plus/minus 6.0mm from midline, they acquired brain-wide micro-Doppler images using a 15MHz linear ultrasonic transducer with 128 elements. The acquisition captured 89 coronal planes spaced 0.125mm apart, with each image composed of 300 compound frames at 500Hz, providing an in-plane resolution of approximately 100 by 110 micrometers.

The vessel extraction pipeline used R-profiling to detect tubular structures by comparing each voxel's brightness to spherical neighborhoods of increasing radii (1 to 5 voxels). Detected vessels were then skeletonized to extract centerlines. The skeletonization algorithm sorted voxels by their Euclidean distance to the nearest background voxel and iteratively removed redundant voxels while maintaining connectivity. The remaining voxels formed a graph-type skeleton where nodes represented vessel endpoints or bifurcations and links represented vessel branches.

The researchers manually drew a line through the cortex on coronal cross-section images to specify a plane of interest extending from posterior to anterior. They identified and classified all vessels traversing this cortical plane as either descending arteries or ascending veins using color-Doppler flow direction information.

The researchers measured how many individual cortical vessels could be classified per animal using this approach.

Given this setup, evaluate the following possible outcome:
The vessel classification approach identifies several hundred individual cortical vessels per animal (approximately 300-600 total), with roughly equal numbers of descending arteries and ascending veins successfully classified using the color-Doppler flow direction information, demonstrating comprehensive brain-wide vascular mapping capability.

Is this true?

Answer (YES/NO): NO